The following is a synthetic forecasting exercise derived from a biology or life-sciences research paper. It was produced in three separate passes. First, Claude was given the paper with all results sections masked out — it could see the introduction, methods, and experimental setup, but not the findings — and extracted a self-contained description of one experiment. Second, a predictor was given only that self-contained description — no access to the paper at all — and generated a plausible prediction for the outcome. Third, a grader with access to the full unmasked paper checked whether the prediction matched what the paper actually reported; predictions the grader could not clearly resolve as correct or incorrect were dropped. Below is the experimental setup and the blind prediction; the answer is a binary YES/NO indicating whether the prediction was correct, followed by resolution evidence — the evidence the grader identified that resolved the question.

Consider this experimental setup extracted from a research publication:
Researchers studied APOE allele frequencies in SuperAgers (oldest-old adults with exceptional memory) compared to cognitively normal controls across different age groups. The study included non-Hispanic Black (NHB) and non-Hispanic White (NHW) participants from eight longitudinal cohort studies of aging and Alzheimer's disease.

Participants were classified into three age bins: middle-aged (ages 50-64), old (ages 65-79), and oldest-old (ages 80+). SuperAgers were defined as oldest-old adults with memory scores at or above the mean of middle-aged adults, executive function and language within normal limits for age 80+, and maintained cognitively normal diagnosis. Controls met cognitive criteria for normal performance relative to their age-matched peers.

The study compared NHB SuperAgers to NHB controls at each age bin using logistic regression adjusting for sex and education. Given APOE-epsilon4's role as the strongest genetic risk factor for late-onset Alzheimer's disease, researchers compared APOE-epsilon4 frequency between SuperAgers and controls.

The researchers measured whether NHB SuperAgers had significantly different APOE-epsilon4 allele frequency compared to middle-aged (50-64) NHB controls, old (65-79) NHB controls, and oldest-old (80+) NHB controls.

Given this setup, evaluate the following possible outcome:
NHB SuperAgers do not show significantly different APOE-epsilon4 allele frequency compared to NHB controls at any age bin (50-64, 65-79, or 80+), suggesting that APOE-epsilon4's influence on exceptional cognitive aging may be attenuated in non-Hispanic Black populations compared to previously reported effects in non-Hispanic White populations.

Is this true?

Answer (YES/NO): NO